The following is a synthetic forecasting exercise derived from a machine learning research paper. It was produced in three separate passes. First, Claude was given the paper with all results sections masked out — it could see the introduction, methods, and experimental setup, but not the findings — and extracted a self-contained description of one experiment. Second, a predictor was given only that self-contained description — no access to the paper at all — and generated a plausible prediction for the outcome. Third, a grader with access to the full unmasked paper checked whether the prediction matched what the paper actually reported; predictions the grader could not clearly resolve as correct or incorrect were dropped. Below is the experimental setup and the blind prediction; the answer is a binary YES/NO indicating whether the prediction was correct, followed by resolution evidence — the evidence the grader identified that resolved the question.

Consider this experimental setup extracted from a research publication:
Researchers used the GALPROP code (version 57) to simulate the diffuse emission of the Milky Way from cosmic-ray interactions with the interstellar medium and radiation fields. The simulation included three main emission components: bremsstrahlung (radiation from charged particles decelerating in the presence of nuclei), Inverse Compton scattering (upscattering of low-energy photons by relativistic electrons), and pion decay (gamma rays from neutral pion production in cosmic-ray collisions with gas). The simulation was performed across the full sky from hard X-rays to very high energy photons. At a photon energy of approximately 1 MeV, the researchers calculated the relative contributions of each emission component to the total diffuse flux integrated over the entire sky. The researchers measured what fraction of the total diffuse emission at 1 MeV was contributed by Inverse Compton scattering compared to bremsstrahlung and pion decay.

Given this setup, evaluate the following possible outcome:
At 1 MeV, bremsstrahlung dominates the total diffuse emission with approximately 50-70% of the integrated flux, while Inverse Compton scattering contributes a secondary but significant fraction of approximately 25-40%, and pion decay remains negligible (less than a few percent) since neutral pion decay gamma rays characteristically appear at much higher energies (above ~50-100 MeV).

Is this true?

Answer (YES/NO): NO